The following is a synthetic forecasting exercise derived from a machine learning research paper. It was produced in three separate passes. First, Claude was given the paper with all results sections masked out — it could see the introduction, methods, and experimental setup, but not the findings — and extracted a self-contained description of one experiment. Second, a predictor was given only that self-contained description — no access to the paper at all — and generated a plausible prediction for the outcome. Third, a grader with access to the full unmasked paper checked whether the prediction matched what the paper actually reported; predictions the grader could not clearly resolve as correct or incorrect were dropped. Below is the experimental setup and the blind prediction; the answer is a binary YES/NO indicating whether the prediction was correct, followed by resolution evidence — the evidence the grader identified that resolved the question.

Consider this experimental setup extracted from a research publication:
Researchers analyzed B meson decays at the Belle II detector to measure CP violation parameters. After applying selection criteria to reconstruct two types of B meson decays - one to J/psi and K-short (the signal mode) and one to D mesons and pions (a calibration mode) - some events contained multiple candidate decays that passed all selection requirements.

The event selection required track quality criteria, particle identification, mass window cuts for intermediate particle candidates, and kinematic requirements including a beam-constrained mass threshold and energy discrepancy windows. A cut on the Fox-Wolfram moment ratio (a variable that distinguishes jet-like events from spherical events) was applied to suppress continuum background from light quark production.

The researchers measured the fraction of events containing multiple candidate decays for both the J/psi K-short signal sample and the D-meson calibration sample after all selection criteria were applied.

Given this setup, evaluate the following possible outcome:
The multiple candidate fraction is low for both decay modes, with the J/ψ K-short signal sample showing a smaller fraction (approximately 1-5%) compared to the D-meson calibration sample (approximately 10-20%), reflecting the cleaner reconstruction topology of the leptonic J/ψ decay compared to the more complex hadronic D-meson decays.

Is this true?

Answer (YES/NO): NO